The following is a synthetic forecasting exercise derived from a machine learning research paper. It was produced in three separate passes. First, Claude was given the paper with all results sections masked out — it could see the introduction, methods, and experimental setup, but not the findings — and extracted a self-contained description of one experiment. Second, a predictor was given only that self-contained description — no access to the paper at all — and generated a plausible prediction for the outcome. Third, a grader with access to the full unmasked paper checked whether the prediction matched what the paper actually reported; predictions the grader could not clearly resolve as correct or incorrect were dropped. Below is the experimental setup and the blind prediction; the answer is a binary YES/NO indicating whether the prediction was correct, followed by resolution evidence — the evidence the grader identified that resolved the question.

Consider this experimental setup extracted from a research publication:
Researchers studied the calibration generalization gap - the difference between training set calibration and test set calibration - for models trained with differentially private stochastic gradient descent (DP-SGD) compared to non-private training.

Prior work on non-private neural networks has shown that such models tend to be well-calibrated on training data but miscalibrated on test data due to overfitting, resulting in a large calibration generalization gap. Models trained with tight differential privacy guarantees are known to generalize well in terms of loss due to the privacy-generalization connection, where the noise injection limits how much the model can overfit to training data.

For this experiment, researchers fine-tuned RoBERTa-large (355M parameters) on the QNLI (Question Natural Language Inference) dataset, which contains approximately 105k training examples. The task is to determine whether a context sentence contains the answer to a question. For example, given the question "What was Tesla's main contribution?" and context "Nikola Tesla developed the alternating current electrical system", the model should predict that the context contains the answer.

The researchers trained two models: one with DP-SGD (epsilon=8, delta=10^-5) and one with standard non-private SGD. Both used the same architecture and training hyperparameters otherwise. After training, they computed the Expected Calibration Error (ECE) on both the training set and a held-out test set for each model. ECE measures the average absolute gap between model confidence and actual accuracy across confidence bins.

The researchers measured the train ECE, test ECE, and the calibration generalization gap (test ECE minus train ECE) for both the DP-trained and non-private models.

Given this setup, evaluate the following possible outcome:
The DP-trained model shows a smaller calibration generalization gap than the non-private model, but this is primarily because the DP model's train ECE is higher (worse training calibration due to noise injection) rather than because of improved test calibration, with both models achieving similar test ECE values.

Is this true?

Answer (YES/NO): NO